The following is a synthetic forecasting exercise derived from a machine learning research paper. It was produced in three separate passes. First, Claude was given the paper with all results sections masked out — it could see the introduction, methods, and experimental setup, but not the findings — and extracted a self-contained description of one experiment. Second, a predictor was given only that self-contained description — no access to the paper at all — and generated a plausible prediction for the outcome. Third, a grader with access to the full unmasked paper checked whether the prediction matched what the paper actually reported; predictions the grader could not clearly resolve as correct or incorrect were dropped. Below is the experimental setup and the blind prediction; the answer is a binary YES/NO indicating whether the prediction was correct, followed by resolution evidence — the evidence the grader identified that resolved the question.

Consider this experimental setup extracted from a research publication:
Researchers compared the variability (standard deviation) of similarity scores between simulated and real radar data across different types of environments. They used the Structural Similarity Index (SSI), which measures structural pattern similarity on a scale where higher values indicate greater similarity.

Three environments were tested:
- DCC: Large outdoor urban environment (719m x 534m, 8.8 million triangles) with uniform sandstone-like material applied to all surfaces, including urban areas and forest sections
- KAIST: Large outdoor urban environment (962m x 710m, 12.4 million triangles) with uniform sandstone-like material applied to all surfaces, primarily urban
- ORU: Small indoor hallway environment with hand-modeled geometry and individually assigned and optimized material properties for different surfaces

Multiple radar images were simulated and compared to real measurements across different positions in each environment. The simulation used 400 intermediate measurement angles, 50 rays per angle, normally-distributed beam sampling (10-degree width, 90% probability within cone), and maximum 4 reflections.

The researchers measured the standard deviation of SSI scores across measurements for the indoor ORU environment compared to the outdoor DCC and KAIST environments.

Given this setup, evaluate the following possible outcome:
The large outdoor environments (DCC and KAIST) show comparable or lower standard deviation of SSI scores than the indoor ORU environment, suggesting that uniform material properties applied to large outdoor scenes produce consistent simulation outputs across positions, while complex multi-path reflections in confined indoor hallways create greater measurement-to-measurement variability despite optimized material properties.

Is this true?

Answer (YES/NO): NO